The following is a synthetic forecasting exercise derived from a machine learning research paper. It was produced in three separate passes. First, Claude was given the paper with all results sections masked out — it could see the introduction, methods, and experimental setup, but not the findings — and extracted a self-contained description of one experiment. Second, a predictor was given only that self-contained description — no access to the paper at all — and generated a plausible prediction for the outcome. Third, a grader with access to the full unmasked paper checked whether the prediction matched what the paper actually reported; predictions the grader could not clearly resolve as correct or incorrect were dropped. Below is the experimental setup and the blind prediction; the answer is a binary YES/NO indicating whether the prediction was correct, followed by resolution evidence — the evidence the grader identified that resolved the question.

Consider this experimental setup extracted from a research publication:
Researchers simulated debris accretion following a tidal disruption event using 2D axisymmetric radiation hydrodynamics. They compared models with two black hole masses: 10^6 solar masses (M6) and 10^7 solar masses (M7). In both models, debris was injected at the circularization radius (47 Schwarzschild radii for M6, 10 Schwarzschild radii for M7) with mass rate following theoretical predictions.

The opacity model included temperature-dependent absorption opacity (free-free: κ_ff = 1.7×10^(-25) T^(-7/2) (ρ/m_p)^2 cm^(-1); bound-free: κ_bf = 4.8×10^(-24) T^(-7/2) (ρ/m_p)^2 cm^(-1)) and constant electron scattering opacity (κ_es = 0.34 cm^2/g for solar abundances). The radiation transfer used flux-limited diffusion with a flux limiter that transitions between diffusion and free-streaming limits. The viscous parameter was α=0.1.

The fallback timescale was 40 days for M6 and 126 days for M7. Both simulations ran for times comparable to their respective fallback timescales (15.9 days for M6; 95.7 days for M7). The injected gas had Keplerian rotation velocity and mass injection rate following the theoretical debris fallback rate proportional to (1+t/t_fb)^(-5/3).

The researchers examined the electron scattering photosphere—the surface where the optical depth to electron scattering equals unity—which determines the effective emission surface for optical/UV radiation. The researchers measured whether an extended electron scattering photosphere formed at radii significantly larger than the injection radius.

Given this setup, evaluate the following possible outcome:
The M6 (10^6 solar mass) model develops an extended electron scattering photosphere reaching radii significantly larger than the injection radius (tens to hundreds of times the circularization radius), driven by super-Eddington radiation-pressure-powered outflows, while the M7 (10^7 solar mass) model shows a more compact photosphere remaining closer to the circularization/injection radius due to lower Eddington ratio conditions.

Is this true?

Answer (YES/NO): NO